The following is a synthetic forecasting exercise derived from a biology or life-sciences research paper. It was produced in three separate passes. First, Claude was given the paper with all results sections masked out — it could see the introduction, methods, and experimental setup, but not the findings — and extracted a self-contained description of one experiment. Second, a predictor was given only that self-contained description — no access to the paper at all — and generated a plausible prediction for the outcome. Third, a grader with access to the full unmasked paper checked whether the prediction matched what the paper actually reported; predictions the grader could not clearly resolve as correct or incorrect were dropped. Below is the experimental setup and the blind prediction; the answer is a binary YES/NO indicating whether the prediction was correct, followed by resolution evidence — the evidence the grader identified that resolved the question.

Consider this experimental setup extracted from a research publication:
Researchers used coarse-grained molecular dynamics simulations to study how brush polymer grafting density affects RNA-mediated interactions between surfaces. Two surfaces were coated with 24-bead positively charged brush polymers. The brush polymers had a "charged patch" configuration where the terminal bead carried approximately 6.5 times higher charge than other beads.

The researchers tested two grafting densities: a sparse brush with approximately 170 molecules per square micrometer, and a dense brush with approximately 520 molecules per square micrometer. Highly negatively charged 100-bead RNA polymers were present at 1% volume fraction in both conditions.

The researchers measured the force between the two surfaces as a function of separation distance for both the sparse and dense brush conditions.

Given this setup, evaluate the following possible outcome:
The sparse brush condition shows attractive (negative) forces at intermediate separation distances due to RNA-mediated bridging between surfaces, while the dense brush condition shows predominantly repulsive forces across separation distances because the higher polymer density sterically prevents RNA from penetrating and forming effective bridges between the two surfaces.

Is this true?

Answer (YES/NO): NO